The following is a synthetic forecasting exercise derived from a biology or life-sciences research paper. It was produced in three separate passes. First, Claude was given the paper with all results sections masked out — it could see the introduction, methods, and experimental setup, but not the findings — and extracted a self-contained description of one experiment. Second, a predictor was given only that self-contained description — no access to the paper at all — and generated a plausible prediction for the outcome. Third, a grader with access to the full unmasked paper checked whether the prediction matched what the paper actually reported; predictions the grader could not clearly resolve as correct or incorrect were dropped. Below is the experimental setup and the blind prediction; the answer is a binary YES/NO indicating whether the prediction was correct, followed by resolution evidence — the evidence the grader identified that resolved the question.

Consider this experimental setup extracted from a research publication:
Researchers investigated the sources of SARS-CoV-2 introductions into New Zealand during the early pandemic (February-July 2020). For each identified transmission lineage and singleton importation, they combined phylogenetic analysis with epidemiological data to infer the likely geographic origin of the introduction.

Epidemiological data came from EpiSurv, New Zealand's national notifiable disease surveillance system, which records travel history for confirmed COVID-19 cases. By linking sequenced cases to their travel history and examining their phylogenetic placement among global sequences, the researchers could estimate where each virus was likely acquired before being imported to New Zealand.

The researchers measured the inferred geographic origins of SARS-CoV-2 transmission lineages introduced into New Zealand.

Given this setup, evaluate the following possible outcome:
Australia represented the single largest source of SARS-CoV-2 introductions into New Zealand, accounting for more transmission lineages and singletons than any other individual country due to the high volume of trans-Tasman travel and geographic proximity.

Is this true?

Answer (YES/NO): NO